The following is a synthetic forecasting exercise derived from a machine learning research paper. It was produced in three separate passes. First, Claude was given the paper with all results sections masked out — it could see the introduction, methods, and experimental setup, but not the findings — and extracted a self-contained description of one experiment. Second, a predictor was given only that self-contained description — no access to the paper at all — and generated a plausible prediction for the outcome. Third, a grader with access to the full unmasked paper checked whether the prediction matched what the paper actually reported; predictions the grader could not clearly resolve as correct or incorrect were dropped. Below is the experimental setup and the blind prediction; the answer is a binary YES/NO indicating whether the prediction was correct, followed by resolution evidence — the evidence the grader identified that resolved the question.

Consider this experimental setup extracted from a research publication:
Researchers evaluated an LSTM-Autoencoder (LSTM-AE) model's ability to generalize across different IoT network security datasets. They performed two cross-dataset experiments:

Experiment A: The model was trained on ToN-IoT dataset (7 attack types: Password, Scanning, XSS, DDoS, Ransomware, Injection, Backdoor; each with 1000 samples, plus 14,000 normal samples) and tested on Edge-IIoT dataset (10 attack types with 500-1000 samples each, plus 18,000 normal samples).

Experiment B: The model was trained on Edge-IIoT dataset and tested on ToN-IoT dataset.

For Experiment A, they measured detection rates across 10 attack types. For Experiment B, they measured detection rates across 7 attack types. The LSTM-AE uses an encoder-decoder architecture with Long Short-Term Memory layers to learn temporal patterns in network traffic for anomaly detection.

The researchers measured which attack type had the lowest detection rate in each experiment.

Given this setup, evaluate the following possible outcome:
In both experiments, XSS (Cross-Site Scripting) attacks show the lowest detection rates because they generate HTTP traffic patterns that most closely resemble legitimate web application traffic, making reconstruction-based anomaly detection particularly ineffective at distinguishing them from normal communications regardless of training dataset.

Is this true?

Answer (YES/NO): NO